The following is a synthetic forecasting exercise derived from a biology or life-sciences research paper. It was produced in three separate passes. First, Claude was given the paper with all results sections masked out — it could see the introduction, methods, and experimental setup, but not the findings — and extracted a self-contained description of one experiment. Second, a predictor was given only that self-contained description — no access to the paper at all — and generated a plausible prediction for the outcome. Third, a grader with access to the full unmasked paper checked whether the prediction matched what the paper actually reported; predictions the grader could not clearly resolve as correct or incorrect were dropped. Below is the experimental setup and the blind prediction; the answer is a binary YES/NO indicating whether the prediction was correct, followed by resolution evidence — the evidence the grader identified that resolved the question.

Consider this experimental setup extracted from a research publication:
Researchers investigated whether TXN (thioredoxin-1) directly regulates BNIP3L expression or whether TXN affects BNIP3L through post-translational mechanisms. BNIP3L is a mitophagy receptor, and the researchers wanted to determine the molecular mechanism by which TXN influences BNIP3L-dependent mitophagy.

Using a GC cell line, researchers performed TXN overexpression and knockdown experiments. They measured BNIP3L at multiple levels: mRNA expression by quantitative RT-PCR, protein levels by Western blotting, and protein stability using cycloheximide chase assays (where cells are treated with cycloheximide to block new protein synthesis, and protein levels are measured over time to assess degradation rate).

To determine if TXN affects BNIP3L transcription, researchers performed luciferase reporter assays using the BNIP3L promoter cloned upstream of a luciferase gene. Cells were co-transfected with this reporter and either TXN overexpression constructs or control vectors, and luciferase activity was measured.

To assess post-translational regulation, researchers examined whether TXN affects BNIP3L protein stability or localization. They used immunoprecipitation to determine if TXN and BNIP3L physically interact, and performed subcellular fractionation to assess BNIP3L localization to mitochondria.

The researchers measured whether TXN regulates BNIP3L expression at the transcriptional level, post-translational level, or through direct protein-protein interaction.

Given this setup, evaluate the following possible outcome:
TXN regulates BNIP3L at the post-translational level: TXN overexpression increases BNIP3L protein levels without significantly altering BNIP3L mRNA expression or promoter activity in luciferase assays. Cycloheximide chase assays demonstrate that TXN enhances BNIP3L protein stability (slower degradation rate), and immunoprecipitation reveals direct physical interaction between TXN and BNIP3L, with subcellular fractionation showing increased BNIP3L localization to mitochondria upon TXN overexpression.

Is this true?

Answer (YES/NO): NO